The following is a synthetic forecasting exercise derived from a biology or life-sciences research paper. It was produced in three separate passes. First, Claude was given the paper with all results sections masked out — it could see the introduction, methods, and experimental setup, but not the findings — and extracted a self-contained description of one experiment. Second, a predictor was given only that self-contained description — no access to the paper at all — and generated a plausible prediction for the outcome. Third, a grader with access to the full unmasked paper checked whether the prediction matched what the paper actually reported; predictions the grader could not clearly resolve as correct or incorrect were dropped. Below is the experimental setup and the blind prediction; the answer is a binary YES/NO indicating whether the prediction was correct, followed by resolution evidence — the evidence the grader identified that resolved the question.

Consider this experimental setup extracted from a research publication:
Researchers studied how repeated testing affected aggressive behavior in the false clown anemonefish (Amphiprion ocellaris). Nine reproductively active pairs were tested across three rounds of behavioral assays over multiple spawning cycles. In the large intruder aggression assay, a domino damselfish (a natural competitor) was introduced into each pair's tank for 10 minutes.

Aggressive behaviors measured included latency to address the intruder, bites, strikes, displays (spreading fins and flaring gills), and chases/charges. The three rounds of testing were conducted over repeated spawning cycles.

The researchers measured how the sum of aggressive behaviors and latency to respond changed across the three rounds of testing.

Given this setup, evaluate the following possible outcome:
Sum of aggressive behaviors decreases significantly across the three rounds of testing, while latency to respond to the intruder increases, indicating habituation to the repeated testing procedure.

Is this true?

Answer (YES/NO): NO